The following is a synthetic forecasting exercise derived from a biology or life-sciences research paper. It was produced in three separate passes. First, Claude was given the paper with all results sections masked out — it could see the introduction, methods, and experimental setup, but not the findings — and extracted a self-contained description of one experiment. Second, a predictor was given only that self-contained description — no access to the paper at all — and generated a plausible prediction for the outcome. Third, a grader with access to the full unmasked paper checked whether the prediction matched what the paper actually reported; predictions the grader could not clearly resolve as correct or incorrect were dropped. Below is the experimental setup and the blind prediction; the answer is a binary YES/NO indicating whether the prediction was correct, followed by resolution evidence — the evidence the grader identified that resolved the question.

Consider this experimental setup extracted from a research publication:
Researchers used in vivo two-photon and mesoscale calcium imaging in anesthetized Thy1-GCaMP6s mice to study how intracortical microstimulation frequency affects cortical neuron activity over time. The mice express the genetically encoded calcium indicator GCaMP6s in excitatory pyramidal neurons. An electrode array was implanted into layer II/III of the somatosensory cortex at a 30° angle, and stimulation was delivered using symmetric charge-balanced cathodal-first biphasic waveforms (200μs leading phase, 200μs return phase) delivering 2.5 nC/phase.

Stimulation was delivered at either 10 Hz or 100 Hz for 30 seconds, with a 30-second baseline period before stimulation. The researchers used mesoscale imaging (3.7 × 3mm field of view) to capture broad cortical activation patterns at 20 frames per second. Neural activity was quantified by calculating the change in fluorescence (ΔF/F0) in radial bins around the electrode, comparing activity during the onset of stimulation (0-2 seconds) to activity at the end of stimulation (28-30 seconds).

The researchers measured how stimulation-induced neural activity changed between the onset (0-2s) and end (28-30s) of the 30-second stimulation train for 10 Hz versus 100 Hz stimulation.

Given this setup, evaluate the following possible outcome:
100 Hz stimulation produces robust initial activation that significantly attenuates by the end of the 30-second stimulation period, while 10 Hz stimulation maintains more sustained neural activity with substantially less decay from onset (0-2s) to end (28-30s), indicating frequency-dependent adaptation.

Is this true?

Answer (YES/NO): YES